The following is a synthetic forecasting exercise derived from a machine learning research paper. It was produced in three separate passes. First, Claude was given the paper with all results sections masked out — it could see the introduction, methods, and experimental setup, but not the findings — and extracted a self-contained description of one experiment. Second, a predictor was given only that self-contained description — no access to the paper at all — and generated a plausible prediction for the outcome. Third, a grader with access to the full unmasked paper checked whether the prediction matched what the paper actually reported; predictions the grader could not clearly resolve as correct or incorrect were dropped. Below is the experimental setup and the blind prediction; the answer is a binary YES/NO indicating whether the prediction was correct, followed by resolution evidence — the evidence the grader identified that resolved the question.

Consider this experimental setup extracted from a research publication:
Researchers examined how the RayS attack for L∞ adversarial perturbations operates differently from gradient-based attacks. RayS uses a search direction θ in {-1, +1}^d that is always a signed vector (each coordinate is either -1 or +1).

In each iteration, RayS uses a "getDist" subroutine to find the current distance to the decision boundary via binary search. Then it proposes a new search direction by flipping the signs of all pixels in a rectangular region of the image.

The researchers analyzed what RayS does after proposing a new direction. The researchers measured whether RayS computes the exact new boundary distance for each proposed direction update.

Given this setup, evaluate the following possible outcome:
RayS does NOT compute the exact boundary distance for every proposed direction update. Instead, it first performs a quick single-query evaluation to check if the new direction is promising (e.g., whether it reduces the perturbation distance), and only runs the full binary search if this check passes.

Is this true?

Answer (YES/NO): YES